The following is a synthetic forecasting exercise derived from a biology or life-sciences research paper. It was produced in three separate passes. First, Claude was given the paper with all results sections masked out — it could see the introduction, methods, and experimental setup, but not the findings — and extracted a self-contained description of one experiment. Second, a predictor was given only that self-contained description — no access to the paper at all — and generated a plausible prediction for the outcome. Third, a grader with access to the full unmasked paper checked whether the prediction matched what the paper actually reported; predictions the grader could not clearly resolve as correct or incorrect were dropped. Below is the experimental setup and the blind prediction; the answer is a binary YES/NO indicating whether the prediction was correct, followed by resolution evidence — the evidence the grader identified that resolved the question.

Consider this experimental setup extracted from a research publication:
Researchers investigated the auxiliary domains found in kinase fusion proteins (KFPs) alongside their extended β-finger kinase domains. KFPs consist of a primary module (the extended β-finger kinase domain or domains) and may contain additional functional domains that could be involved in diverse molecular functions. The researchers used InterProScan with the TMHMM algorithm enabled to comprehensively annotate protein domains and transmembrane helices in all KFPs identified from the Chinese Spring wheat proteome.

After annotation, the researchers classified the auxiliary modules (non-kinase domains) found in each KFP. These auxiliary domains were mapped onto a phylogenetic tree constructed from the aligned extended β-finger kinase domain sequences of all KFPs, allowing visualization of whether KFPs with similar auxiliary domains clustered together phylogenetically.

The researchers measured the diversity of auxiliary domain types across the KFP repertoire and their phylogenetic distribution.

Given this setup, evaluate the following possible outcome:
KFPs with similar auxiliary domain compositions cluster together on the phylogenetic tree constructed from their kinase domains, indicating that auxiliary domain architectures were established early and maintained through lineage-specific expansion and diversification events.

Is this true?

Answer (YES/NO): NO